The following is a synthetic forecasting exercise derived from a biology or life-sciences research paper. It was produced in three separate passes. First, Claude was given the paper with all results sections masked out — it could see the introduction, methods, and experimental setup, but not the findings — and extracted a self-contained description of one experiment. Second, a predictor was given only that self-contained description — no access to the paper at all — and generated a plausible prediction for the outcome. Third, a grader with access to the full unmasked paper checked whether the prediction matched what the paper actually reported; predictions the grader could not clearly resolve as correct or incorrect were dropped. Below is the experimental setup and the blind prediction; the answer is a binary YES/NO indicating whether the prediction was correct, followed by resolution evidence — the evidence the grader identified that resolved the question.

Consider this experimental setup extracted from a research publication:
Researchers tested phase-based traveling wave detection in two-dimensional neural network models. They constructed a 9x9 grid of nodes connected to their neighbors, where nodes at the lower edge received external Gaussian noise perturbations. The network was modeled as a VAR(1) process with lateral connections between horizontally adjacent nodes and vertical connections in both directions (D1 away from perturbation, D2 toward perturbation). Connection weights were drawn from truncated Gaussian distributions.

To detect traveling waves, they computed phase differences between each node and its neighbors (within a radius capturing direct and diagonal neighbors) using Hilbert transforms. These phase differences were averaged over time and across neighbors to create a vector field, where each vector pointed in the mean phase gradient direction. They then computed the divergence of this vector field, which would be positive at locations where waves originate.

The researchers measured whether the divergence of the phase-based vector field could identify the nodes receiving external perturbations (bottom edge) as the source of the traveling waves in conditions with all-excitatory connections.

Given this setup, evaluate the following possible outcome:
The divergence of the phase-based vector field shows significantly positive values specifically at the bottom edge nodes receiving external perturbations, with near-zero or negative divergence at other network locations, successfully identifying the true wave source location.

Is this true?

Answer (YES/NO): NO